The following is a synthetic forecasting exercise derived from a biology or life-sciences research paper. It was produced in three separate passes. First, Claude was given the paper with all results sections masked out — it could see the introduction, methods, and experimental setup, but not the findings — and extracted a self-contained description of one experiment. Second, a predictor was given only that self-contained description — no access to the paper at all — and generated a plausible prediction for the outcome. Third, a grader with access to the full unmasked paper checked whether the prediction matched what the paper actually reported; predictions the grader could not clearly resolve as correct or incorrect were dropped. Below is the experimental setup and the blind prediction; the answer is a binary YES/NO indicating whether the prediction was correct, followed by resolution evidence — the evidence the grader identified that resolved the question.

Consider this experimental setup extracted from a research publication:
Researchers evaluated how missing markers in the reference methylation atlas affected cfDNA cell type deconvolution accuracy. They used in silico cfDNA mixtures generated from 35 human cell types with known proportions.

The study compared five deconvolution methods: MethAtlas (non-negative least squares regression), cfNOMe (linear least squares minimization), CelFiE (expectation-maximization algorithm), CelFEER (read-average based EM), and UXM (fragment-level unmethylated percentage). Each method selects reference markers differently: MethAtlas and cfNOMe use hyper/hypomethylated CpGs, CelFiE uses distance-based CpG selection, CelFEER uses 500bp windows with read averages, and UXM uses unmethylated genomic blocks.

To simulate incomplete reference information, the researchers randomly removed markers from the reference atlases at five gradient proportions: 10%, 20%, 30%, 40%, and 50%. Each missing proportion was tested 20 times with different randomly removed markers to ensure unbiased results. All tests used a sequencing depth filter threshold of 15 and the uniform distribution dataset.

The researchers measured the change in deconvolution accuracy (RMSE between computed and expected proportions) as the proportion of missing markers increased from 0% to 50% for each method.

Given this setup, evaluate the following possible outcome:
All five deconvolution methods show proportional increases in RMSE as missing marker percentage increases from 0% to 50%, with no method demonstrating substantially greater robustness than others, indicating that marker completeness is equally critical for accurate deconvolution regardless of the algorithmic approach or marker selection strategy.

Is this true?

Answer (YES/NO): NO